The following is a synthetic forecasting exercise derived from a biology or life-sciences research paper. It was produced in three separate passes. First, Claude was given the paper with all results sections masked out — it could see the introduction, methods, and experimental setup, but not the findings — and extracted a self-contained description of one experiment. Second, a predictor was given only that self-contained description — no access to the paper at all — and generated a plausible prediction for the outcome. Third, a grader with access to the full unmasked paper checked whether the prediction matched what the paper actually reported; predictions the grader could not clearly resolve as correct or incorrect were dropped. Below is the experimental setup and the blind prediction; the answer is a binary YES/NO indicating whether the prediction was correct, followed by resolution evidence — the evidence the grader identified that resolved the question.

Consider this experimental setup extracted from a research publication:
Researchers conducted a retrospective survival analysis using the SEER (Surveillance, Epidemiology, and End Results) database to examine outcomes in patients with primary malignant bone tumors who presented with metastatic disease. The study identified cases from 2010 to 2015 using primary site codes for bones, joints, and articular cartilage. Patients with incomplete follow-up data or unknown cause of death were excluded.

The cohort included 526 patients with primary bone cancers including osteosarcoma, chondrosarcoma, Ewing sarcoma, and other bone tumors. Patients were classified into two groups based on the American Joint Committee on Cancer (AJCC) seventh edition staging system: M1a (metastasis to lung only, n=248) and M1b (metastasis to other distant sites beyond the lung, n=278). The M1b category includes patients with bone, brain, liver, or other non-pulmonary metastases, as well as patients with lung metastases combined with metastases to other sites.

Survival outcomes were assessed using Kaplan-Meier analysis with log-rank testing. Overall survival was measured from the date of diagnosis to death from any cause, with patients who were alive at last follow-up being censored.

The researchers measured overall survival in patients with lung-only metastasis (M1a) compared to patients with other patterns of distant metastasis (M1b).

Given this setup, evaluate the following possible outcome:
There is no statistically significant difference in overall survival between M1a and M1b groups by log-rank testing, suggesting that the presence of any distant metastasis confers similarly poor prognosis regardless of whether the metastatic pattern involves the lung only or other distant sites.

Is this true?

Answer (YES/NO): NO